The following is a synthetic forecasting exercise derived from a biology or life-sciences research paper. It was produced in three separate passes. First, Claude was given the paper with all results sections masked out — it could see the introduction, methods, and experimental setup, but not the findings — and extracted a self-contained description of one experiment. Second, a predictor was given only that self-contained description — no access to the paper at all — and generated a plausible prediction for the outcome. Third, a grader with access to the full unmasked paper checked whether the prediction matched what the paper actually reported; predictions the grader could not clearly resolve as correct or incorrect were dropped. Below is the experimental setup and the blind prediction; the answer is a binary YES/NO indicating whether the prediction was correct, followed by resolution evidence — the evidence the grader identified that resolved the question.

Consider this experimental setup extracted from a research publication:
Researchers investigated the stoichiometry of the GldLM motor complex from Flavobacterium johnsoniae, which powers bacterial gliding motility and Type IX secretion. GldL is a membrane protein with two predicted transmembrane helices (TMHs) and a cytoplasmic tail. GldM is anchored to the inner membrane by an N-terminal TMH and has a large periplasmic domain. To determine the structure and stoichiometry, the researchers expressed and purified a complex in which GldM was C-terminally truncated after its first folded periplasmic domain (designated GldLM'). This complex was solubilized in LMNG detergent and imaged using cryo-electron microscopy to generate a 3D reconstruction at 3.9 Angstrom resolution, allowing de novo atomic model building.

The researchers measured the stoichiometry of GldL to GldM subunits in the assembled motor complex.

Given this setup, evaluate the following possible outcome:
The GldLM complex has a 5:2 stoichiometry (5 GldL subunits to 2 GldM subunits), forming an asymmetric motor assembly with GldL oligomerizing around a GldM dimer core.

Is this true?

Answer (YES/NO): YES